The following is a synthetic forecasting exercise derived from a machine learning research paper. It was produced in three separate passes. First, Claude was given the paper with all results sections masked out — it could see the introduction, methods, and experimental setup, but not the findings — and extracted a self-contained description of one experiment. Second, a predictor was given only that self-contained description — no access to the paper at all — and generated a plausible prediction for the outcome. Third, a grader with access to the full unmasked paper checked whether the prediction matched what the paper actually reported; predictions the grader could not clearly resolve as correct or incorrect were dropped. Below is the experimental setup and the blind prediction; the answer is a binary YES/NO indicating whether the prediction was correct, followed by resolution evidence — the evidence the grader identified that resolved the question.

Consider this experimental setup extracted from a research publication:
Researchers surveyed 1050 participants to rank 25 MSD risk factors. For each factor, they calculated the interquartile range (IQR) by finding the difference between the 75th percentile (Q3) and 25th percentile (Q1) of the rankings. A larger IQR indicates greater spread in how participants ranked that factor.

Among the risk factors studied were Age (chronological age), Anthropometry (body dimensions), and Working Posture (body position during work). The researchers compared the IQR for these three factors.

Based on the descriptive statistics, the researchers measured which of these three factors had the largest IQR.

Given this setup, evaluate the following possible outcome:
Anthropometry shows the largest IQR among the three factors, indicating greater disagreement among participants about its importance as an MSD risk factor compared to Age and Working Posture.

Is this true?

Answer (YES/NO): NO